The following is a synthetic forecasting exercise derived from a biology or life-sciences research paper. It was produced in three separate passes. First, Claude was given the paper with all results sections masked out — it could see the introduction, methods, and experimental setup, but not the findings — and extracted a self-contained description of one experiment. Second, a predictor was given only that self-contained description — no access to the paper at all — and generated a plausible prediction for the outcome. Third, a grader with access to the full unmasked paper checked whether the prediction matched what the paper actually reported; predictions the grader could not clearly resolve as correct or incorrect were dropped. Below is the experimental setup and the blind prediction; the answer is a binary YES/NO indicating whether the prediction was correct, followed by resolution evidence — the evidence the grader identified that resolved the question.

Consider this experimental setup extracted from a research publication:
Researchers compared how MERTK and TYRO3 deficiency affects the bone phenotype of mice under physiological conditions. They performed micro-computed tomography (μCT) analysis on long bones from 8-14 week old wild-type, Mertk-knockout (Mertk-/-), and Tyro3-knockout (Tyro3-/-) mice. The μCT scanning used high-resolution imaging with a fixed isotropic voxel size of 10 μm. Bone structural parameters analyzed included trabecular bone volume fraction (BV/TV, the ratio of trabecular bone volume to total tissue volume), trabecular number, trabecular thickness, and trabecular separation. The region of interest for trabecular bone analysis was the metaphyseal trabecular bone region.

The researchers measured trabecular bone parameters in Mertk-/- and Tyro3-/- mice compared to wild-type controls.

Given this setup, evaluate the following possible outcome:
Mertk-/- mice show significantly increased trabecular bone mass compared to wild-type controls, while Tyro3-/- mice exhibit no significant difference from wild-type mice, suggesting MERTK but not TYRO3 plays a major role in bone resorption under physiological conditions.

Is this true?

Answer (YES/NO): NO